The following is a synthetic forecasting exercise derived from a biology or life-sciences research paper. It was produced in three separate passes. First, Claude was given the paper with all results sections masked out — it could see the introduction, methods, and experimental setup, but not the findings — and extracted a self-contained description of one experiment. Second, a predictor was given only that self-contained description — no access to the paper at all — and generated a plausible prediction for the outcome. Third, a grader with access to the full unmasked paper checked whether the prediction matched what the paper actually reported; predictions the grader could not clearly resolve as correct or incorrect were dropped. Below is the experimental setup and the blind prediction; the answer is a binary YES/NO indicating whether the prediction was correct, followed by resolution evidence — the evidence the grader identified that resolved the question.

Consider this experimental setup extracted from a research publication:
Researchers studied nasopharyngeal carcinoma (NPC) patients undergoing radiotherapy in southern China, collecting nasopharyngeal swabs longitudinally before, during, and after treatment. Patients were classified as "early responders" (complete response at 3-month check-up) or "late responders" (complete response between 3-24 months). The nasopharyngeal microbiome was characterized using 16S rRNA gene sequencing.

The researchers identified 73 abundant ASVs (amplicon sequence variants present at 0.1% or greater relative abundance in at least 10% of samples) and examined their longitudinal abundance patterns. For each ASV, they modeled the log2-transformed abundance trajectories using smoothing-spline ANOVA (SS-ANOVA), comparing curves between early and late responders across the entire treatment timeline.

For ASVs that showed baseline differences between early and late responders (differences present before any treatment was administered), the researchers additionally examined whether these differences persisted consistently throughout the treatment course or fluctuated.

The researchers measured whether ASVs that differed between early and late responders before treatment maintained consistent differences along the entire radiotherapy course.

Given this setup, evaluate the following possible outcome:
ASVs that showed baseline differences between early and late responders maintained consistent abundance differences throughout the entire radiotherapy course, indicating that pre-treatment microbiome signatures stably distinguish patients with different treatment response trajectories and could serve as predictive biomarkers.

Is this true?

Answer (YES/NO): NO